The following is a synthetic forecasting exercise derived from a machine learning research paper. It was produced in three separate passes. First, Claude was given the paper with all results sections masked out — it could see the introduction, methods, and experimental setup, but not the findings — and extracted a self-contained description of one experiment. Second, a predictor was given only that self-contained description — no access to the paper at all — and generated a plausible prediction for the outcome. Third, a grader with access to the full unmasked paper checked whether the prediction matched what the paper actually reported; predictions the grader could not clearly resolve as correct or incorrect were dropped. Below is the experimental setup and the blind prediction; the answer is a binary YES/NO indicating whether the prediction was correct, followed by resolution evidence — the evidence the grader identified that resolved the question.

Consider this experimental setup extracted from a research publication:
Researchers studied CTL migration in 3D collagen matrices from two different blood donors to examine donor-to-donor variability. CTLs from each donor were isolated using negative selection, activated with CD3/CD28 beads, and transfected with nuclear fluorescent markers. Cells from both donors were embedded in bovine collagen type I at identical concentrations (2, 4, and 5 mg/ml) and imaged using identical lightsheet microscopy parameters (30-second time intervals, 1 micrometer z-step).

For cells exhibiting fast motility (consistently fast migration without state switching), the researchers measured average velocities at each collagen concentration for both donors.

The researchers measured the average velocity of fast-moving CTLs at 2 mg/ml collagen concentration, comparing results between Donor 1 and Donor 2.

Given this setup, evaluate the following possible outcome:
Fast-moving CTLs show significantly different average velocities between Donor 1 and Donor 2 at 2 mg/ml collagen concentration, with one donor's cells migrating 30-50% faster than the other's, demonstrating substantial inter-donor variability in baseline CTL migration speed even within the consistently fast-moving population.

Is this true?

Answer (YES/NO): NO